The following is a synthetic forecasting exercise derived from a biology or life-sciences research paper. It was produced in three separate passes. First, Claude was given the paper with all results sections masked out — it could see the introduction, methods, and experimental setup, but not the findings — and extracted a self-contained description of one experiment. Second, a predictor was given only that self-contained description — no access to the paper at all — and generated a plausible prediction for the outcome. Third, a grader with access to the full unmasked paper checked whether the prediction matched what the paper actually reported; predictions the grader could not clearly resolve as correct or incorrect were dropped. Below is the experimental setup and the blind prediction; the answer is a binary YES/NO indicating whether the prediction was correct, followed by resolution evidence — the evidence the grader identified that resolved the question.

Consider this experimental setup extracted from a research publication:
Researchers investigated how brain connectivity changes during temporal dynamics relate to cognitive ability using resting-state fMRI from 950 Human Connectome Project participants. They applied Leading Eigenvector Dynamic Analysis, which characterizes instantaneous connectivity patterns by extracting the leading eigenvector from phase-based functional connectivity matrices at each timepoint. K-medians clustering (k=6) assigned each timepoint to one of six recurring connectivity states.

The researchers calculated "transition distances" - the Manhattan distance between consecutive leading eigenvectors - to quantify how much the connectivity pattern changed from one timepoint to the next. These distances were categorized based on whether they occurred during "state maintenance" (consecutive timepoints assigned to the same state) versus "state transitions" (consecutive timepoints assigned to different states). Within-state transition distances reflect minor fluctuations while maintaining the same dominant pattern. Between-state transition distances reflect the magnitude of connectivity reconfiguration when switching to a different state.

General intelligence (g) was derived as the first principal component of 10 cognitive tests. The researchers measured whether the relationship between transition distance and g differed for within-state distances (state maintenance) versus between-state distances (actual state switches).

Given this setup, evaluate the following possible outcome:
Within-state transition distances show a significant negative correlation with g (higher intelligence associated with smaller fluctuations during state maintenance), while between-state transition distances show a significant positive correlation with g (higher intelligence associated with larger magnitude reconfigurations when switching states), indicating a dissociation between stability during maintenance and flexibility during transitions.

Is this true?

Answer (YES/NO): NO